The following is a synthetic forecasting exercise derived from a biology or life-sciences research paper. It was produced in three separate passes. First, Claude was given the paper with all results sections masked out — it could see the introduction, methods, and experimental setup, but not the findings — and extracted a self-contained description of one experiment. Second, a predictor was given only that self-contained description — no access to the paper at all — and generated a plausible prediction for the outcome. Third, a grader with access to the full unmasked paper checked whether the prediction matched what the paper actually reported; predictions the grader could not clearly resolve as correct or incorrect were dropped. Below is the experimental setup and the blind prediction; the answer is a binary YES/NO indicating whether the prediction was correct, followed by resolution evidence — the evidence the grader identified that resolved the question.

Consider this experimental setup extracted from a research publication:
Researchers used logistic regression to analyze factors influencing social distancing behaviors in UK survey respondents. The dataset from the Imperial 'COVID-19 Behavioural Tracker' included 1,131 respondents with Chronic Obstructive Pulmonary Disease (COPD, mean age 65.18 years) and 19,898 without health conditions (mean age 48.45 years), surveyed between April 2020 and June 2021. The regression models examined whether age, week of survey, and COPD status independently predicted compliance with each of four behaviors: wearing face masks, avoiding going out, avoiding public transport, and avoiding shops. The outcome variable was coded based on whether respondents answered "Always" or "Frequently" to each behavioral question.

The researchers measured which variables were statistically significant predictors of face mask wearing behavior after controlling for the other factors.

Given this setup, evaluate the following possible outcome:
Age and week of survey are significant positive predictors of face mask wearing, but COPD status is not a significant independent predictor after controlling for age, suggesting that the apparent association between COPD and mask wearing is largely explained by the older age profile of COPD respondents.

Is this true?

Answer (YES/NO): NO